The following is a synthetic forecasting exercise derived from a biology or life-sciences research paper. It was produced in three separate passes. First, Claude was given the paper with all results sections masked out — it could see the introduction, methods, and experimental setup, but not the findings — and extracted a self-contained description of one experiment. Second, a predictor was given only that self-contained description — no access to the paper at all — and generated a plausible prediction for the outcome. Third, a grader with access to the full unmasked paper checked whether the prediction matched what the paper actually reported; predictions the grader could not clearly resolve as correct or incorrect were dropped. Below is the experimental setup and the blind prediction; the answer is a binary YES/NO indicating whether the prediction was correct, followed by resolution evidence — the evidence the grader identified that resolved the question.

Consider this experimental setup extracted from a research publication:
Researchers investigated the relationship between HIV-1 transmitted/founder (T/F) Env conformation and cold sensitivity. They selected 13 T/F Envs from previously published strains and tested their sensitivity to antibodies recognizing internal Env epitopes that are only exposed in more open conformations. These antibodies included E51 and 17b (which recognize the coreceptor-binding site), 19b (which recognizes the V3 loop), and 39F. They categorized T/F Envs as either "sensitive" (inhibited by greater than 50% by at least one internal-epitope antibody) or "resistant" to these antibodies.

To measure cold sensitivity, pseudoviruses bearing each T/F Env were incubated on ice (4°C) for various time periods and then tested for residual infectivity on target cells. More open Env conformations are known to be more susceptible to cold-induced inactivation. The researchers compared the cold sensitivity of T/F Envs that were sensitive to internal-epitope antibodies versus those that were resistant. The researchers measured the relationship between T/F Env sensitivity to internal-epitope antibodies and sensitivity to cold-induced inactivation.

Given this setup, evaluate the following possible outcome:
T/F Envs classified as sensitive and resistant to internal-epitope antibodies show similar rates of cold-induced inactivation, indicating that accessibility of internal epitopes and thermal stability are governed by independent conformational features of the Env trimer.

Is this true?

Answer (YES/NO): NO